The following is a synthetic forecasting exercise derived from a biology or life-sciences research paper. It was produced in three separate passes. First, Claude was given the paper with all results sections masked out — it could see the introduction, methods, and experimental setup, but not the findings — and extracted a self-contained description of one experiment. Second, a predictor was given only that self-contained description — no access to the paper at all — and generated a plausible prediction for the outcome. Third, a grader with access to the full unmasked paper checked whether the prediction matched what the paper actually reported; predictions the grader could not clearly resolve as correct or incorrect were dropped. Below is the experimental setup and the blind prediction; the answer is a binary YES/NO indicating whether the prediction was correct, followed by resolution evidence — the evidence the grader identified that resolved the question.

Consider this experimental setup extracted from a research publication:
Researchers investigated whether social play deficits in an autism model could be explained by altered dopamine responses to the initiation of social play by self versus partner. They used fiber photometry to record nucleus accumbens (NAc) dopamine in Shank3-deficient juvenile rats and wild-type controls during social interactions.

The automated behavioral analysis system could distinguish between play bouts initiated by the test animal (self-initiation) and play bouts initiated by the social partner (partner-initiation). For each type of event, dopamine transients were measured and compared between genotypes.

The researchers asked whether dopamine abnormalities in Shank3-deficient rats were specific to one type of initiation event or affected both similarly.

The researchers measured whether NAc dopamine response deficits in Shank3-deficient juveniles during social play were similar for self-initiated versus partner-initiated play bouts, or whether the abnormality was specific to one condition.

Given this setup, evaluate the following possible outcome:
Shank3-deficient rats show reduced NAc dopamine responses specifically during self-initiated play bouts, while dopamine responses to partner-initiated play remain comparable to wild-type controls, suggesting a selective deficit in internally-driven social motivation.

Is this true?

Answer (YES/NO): NO